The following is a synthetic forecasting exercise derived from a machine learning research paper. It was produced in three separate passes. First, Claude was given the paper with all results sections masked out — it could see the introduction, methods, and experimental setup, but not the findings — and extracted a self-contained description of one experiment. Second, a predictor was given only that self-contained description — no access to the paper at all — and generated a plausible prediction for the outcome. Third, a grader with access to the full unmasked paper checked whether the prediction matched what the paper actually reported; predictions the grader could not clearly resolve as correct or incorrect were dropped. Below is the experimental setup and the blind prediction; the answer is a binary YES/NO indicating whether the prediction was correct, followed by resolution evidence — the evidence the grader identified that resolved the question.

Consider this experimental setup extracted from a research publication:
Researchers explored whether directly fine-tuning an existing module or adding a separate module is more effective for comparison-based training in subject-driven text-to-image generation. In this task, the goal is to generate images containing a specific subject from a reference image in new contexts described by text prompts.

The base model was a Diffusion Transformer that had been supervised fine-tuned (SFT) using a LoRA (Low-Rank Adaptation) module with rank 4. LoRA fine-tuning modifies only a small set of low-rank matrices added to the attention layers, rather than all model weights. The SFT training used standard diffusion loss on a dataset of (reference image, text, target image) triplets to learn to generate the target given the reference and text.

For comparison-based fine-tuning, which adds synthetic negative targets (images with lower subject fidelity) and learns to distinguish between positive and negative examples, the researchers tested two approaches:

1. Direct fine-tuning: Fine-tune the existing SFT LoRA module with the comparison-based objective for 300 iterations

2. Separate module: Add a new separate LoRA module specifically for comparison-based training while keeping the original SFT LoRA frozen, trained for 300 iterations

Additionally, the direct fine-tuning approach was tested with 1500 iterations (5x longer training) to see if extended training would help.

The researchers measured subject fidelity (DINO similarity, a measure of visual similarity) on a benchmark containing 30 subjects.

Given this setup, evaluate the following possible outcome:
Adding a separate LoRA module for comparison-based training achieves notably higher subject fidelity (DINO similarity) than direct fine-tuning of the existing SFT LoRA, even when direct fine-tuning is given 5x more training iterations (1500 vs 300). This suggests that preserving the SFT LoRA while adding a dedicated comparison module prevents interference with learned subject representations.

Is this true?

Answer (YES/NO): YES